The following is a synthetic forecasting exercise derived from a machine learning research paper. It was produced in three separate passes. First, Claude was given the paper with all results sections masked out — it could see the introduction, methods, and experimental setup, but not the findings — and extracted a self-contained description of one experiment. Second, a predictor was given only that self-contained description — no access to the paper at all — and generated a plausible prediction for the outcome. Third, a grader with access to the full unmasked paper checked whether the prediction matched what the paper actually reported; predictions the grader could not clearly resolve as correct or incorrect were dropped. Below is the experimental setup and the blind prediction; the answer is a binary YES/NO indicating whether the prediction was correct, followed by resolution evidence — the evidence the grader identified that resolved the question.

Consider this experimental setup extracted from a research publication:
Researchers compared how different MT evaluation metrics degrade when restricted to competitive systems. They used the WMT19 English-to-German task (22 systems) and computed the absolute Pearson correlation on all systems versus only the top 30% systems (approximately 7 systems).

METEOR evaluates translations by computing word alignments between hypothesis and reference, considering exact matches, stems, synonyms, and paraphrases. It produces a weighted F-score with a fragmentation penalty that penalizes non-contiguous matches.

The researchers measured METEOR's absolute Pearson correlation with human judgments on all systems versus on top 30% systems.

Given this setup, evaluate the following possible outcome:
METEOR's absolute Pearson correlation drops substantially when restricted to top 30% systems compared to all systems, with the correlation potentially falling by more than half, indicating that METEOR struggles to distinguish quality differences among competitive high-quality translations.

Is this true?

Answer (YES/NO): YES